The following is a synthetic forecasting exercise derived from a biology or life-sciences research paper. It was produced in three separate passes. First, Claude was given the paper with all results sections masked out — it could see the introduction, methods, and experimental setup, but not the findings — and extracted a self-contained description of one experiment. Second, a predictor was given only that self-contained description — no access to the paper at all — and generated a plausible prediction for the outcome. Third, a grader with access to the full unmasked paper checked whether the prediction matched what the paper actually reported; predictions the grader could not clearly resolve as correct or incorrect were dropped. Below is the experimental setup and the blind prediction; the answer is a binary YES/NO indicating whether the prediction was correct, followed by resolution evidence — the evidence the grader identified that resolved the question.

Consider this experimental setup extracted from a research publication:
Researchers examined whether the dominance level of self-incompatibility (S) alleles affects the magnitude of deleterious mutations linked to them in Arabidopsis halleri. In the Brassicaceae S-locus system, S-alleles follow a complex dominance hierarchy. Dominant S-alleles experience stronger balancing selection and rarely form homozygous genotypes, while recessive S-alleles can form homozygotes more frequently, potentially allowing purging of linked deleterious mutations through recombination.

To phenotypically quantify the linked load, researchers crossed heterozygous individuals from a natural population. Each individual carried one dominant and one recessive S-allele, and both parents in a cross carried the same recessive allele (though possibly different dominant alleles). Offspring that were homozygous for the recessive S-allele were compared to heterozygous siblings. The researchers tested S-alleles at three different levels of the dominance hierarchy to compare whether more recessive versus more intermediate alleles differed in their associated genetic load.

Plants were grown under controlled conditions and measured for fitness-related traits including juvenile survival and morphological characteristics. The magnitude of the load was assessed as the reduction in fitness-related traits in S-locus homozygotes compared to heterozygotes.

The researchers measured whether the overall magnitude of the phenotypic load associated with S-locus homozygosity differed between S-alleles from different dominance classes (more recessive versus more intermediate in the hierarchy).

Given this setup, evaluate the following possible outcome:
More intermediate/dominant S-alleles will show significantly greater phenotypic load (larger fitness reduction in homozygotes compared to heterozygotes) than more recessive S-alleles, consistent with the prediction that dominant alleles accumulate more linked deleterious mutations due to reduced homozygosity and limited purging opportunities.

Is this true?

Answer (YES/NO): NO